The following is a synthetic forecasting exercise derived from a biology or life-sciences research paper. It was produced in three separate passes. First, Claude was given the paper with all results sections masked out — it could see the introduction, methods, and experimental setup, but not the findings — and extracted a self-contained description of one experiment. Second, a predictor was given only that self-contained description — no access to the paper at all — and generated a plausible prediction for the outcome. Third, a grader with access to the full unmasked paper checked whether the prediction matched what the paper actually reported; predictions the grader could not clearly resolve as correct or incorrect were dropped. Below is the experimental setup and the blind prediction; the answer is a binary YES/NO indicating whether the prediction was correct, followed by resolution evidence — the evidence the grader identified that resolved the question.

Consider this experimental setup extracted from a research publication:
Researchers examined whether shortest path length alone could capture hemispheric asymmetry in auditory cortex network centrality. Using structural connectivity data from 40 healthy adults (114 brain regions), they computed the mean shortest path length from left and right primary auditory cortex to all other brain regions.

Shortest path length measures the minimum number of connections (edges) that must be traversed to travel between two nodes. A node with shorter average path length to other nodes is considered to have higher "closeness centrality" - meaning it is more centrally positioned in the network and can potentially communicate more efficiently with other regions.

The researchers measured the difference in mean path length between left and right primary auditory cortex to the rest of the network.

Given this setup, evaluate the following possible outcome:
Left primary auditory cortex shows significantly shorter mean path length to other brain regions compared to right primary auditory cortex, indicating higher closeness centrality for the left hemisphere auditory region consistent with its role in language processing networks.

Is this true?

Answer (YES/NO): NO